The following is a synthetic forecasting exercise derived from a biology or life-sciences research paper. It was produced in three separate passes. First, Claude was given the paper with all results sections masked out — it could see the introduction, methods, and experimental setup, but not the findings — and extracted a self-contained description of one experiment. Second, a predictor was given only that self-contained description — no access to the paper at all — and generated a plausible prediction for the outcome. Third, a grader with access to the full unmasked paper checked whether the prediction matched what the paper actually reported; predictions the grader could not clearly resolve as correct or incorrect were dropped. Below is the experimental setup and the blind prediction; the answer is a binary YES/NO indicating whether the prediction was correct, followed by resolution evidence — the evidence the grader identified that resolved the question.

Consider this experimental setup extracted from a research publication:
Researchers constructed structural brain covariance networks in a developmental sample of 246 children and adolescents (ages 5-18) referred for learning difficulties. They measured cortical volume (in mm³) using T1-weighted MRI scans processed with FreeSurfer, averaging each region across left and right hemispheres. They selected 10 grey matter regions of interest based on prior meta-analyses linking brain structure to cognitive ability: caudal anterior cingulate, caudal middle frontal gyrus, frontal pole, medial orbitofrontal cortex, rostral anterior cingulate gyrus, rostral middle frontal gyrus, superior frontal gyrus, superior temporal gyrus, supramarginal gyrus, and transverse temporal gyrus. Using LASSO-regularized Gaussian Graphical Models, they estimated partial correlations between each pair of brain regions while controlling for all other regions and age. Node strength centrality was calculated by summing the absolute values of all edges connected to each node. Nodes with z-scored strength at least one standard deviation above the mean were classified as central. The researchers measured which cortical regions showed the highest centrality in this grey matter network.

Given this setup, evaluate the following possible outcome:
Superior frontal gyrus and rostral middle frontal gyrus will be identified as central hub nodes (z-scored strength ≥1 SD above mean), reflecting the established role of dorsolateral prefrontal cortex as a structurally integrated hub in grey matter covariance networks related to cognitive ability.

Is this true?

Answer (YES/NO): NO